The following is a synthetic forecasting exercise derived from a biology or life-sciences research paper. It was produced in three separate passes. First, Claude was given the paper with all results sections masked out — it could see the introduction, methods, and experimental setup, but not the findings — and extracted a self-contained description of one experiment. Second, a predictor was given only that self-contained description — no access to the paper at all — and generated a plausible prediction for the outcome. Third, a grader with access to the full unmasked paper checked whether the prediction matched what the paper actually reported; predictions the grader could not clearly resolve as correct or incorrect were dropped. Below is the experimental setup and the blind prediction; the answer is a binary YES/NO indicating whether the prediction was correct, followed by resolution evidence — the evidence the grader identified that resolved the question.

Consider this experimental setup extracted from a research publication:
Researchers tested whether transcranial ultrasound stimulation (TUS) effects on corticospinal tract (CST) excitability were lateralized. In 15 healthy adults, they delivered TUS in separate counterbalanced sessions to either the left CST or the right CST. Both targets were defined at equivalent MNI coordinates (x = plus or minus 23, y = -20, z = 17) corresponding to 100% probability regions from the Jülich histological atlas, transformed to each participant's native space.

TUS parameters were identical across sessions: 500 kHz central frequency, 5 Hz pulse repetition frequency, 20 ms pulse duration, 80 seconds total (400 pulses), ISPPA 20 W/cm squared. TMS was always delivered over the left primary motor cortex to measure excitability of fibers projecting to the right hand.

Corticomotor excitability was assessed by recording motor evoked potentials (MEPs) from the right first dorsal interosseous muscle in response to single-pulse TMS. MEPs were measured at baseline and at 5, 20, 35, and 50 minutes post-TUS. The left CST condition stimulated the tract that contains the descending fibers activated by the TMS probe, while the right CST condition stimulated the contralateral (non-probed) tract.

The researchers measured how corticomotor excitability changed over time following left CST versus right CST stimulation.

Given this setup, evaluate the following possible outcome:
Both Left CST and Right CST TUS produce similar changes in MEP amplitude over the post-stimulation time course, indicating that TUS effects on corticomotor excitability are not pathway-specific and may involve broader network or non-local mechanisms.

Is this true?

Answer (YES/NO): NO